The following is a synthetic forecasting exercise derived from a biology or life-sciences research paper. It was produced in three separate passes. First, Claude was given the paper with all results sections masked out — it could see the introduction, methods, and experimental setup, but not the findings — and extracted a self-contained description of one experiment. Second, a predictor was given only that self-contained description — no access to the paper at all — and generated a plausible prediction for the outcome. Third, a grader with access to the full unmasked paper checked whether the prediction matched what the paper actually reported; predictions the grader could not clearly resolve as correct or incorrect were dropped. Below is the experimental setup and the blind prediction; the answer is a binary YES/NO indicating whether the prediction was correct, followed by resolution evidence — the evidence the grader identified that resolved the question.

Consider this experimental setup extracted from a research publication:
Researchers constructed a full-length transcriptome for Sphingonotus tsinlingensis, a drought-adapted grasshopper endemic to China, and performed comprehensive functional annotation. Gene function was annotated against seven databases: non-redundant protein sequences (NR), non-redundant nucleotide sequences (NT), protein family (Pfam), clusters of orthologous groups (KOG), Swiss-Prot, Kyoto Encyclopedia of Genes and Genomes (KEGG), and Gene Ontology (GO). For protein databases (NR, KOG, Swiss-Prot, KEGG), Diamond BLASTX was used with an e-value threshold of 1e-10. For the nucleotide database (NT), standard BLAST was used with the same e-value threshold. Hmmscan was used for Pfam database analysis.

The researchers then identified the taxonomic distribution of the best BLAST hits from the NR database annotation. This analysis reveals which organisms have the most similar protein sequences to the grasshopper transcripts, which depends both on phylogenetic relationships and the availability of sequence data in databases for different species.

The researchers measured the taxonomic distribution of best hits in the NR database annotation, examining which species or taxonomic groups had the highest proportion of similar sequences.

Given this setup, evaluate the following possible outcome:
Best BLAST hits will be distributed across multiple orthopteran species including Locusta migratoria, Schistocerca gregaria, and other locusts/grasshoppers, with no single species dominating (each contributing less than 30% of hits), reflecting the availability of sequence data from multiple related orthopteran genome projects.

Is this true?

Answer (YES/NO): NO